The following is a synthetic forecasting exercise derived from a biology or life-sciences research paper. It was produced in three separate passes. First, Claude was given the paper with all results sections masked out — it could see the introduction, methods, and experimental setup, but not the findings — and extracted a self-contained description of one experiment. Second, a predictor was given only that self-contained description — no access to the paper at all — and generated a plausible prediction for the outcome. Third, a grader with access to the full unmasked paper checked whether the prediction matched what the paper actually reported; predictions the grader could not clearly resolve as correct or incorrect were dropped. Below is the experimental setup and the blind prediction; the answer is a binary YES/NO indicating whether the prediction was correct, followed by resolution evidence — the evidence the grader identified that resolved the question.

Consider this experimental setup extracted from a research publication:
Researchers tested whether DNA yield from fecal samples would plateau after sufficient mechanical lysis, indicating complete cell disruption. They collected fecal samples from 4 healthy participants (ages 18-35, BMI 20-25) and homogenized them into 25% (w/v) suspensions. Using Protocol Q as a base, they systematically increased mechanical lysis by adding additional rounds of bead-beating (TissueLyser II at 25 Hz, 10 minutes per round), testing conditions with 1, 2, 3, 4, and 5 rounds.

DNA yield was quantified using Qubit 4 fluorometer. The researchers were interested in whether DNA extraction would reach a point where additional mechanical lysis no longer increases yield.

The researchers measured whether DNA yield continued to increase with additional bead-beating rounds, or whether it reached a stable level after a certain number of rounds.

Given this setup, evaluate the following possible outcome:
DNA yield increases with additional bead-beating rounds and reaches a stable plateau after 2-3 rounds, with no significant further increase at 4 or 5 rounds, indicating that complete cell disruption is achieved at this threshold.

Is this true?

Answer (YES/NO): NO